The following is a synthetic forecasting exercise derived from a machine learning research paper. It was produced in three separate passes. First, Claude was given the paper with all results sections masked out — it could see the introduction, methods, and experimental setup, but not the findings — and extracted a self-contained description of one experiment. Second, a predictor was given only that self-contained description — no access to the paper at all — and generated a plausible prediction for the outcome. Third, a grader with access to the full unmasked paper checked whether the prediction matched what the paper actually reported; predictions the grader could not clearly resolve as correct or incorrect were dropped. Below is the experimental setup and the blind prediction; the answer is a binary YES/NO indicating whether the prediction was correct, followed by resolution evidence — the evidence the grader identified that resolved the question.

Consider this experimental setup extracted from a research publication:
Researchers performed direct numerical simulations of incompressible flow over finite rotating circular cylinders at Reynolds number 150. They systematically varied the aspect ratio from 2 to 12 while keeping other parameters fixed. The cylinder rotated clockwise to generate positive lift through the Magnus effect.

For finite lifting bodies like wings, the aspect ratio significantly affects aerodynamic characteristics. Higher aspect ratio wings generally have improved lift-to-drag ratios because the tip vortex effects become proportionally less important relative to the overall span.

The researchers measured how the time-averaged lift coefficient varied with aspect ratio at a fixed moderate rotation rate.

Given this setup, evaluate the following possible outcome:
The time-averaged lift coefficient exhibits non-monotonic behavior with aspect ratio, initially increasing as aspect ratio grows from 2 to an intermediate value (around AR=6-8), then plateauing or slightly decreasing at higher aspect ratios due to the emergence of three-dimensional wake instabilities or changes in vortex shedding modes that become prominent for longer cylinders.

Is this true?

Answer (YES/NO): NO